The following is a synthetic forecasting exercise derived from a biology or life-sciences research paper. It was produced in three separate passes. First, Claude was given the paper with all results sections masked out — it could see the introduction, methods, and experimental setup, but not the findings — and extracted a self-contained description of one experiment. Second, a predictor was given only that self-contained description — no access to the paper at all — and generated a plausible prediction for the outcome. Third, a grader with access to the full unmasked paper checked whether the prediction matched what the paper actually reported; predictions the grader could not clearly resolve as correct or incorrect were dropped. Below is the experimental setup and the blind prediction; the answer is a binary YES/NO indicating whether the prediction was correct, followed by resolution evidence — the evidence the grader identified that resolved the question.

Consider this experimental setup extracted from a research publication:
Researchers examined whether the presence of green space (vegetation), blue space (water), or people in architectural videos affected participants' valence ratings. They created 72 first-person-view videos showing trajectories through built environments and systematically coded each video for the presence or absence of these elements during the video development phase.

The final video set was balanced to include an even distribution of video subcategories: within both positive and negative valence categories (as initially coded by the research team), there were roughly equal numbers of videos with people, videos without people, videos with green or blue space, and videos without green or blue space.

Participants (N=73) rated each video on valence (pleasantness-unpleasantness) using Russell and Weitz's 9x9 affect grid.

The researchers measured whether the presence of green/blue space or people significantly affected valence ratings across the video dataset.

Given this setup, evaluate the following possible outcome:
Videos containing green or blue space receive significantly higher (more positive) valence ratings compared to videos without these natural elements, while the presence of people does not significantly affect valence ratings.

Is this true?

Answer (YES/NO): NO